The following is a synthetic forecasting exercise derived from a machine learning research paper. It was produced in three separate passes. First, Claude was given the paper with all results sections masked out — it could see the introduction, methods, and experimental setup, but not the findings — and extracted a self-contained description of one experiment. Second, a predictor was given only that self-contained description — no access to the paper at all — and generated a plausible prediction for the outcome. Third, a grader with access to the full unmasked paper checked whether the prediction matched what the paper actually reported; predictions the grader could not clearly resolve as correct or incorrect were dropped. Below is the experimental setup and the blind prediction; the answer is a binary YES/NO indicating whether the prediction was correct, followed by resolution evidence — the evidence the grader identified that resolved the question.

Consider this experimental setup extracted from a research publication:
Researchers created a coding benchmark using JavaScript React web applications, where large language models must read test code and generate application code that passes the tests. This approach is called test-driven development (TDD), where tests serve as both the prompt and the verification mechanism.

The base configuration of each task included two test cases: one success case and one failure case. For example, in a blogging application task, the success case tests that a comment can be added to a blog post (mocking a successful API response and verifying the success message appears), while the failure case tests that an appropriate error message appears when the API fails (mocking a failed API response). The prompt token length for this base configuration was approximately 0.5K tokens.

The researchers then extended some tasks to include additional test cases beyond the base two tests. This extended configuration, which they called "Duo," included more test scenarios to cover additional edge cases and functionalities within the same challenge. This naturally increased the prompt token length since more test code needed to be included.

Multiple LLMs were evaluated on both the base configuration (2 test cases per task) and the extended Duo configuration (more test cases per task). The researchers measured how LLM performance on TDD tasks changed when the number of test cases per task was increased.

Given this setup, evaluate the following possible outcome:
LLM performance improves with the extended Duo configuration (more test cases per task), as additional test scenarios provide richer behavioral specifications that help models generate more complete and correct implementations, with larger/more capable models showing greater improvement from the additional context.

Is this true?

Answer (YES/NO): NO